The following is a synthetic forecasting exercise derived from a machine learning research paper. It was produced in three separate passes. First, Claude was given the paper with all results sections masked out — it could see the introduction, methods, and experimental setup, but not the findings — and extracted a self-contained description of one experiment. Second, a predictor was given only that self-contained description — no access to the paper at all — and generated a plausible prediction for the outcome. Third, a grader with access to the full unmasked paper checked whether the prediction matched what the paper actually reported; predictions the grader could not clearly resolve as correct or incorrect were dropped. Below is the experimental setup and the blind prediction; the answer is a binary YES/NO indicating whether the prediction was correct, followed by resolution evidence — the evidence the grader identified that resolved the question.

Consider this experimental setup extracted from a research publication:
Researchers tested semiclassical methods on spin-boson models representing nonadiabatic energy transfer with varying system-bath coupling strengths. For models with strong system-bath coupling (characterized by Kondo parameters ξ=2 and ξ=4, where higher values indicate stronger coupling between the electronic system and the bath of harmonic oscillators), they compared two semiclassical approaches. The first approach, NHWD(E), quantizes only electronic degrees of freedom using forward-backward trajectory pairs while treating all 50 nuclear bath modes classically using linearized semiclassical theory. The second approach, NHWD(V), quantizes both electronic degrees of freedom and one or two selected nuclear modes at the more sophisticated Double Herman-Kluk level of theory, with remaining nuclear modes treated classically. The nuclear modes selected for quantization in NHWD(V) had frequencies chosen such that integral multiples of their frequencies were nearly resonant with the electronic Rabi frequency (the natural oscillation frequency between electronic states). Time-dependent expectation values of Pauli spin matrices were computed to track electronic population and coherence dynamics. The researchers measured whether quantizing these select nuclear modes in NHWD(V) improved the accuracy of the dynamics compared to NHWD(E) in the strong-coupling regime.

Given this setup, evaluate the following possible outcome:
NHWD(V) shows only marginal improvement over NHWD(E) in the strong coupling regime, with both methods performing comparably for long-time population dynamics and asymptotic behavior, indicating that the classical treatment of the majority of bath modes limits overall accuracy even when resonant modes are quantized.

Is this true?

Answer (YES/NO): NO